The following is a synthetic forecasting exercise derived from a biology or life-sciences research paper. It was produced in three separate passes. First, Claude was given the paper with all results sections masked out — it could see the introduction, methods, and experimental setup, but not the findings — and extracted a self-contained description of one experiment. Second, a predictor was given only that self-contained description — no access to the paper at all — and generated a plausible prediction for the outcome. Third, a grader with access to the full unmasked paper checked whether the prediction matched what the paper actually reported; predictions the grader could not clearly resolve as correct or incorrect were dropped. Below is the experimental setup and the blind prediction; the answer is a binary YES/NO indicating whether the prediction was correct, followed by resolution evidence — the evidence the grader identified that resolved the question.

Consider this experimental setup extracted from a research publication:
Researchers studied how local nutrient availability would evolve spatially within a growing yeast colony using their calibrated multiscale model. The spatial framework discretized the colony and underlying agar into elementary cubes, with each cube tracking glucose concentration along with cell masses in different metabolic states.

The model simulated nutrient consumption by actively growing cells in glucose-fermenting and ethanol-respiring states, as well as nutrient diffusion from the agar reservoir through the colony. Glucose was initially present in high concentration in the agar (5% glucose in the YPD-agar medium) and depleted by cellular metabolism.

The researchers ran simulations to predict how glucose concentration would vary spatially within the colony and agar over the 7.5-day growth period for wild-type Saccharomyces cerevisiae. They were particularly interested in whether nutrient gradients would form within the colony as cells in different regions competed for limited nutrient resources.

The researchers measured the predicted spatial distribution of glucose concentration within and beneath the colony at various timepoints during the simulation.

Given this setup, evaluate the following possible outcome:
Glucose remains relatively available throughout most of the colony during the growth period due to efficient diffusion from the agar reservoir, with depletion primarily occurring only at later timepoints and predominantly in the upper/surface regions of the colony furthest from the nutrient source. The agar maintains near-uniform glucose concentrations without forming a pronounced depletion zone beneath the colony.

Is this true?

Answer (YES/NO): NO